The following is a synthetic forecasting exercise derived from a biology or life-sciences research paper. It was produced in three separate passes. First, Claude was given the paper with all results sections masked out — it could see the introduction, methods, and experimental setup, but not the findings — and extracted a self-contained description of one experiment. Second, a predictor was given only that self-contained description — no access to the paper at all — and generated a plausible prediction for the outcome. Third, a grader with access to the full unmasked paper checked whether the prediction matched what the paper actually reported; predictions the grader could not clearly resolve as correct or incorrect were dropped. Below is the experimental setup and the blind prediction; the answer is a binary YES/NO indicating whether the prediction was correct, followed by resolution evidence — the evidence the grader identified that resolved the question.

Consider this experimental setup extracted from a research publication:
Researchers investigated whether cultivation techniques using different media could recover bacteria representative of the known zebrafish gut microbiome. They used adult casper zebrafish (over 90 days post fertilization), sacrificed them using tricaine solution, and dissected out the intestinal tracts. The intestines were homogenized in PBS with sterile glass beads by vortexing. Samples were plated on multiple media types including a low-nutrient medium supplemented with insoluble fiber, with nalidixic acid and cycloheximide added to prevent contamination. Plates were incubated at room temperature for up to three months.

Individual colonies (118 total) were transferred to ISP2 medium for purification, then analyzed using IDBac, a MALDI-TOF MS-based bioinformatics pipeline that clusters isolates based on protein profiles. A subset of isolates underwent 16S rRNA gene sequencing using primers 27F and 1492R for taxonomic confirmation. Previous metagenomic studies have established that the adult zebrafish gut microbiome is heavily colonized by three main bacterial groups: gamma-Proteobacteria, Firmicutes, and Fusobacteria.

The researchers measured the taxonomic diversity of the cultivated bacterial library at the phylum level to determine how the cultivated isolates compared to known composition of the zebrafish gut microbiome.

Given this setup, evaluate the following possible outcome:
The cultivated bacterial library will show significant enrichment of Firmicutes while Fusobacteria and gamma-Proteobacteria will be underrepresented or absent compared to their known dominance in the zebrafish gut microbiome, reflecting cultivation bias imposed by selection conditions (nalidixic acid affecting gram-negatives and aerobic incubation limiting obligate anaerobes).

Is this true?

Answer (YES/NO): NO